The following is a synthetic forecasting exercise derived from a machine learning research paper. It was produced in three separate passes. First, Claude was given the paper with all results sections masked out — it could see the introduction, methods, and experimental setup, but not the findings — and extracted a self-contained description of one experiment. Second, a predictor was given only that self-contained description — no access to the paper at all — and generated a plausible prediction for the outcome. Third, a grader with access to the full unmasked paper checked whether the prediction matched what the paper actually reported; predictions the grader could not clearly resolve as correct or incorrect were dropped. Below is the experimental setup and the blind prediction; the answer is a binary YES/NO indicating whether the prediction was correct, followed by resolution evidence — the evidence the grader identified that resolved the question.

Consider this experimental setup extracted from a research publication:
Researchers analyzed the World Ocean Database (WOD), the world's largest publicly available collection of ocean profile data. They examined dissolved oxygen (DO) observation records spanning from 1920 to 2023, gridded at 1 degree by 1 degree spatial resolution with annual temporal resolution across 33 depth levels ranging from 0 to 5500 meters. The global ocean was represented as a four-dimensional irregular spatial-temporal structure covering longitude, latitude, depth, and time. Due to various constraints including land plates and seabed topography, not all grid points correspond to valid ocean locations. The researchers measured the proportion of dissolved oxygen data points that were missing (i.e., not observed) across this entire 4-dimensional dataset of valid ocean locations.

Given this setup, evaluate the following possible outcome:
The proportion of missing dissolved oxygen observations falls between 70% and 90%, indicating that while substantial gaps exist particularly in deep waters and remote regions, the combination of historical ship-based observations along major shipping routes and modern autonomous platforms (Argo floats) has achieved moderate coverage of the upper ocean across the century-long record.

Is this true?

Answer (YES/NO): NO